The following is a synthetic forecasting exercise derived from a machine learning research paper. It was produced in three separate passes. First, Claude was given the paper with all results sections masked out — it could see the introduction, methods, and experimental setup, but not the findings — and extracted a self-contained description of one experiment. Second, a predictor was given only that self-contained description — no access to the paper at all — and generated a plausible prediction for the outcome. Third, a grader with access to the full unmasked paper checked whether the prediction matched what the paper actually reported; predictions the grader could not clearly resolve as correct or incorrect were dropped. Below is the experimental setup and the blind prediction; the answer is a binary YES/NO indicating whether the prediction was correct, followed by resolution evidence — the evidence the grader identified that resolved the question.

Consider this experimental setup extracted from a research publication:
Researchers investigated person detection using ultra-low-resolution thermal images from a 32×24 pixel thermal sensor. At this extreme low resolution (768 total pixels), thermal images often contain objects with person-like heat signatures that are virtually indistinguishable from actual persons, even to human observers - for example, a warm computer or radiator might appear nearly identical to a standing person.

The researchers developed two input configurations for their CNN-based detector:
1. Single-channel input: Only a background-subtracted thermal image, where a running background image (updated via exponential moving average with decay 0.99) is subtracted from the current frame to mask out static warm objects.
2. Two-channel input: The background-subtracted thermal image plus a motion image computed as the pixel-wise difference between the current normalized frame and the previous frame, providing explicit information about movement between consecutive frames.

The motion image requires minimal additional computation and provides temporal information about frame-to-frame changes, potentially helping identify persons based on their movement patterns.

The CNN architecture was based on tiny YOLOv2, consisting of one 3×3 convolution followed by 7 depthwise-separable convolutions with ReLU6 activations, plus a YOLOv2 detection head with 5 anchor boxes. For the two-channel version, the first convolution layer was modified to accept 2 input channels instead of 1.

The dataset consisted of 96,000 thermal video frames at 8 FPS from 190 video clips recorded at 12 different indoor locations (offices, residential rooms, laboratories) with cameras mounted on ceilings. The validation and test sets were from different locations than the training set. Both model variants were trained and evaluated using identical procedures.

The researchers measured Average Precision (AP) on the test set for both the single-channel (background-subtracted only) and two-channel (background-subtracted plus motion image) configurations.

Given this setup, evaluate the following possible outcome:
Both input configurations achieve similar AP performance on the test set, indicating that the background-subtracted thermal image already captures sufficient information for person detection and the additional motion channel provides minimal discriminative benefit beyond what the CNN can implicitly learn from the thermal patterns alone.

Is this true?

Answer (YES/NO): YES